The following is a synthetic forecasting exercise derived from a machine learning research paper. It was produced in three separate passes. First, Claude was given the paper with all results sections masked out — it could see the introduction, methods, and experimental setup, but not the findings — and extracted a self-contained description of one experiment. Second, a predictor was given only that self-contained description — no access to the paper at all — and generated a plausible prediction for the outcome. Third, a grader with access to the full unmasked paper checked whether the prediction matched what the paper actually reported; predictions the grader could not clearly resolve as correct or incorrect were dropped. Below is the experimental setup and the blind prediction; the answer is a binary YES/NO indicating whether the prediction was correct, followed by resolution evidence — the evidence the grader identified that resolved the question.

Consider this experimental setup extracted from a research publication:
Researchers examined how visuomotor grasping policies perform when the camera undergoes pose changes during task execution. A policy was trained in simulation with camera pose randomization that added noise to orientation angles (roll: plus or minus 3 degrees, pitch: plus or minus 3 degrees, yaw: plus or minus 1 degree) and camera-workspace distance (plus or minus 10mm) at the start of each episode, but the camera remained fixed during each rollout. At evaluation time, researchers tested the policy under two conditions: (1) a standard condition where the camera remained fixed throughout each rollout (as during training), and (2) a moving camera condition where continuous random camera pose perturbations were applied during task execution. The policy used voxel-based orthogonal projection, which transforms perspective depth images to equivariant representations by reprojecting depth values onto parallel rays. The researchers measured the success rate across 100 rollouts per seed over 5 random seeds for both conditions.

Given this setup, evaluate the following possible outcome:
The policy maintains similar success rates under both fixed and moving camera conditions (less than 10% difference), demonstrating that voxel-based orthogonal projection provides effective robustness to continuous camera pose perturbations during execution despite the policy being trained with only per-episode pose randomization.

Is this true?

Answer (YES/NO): YES